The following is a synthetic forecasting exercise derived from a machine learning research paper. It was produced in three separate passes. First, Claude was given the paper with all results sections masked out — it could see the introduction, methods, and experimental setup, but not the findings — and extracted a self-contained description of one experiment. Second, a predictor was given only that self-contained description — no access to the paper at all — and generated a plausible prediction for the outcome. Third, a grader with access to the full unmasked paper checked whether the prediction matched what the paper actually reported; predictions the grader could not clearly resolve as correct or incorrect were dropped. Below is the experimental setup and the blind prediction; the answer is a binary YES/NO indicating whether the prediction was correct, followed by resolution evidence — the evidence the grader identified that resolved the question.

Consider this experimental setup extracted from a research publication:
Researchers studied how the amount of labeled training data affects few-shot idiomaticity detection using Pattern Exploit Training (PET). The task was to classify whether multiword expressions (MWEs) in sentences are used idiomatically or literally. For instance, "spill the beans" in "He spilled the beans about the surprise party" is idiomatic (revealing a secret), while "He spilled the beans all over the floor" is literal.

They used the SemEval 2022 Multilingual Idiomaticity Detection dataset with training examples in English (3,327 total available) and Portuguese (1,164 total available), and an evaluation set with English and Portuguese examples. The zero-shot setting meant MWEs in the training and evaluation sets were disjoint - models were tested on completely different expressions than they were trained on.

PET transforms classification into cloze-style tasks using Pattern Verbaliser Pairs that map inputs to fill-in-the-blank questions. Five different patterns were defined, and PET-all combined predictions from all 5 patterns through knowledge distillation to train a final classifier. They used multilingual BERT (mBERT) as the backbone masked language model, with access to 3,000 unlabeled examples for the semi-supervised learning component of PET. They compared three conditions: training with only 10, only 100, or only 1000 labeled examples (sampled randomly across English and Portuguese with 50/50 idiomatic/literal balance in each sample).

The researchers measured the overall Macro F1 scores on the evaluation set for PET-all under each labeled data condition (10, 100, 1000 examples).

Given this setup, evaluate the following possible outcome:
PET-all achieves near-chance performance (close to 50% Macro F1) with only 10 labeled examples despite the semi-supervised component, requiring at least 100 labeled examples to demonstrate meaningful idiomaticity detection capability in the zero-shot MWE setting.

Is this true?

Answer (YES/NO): NO